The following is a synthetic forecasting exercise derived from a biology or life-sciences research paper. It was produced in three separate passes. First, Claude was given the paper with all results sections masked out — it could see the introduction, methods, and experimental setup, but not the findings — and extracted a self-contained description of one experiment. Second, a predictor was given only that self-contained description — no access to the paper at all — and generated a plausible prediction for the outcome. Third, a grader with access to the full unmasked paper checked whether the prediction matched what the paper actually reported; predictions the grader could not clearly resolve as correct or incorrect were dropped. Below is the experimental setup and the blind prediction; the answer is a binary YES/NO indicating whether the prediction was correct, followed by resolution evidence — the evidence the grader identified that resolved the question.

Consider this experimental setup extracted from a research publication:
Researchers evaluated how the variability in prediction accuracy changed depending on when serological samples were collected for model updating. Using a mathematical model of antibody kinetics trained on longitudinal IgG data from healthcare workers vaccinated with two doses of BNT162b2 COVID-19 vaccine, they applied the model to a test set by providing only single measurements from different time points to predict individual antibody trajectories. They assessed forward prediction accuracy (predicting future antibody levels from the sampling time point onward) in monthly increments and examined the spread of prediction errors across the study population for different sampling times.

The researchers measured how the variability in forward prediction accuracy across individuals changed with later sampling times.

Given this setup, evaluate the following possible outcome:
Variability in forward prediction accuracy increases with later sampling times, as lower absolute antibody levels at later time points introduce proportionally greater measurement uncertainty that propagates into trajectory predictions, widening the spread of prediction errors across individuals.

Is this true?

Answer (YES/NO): NO